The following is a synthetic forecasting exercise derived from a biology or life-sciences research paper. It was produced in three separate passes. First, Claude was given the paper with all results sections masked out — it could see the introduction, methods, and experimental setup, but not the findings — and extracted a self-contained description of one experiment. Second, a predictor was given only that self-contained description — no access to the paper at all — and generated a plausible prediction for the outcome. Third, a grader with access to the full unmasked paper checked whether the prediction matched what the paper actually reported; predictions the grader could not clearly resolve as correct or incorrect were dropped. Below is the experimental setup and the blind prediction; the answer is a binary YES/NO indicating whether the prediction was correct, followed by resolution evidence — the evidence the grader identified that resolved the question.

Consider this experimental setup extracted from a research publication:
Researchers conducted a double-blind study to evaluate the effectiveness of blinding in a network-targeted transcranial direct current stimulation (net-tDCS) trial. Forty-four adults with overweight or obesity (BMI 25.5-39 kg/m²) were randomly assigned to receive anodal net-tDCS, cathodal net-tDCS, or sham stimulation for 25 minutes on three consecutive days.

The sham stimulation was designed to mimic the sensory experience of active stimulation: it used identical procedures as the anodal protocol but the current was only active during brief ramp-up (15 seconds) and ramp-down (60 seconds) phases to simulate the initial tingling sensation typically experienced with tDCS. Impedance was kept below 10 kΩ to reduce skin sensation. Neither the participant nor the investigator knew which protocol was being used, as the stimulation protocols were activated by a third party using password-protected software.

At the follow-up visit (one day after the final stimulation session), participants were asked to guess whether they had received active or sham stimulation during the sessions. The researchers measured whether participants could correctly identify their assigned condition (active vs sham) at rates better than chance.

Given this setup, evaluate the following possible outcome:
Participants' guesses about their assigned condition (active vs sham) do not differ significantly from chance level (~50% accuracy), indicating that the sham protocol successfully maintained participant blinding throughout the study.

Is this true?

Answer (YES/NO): YES